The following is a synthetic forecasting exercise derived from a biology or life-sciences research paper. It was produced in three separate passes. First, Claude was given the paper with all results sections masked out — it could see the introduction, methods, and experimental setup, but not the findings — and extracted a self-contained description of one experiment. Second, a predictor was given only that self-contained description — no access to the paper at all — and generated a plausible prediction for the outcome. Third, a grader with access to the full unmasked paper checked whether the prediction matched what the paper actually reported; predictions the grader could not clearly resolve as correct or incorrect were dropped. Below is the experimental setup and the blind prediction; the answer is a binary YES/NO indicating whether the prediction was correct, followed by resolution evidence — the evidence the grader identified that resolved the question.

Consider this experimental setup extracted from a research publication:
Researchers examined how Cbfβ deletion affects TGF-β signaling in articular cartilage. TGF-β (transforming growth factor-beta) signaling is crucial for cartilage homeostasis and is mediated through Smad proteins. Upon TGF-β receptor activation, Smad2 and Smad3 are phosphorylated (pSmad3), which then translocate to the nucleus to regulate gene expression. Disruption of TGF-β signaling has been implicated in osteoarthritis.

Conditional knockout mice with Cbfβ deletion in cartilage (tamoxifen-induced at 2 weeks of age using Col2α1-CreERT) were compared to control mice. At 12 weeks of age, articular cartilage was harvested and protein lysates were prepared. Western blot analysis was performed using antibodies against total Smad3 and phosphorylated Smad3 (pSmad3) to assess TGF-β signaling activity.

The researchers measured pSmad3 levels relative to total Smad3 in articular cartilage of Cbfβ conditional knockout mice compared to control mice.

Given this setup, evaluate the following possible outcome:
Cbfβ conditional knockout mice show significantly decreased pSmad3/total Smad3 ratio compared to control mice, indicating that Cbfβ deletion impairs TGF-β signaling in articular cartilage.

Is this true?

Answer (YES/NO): YES